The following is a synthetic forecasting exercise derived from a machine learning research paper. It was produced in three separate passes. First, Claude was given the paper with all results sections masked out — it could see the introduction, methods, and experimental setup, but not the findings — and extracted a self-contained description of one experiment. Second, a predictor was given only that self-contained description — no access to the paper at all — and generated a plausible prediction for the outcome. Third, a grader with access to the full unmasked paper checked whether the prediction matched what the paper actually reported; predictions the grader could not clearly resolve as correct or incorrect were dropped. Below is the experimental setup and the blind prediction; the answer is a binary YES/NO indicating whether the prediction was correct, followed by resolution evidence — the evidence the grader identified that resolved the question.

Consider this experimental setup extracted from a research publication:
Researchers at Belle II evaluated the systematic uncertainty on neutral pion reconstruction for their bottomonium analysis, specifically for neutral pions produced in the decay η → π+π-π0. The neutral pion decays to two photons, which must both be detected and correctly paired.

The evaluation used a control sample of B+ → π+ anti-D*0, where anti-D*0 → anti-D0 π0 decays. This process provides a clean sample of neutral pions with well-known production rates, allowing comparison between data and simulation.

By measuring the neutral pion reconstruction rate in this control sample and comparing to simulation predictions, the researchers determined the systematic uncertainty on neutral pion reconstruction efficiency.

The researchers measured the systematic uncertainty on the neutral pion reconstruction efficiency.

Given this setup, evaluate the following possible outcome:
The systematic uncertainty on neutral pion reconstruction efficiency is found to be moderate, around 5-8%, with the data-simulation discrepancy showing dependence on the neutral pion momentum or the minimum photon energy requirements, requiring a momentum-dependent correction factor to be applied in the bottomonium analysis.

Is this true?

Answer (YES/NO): NO